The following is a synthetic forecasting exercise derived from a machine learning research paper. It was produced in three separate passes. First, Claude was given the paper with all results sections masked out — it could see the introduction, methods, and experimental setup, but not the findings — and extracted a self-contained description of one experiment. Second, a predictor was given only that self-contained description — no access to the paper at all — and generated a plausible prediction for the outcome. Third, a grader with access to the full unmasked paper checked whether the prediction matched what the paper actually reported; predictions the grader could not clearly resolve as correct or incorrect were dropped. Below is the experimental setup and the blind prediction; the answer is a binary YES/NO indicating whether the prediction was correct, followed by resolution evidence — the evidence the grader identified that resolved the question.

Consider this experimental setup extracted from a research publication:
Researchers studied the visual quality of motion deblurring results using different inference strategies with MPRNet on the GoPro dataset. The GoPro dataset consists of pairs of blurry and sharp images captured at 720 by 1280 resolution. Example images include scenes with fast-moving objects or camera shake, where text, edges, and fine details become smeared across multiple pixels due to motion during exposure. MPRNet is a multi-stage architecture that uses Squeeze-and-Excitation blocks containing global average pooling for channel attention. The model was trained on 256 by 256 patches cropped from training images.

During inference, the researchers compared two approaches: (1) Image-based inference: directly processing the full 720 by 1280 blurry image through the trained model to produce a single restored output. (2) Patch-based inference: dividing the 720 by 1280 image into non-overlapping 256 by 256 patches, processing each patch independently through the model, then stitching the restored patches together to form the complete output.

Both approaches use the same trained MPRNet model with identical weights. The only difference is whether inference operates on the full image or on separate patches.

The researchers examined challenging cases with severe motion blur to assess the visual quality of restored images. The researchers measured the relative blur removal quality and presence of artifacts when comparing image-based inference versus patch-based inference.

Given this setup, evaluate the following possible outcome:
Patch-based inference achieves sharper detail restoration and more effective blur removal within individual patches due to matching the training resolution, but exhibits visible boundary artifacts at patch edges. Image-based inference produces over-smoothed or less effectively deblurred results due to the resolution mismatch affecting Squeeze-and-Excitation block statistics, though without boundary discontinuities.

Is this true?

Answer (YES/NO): YES